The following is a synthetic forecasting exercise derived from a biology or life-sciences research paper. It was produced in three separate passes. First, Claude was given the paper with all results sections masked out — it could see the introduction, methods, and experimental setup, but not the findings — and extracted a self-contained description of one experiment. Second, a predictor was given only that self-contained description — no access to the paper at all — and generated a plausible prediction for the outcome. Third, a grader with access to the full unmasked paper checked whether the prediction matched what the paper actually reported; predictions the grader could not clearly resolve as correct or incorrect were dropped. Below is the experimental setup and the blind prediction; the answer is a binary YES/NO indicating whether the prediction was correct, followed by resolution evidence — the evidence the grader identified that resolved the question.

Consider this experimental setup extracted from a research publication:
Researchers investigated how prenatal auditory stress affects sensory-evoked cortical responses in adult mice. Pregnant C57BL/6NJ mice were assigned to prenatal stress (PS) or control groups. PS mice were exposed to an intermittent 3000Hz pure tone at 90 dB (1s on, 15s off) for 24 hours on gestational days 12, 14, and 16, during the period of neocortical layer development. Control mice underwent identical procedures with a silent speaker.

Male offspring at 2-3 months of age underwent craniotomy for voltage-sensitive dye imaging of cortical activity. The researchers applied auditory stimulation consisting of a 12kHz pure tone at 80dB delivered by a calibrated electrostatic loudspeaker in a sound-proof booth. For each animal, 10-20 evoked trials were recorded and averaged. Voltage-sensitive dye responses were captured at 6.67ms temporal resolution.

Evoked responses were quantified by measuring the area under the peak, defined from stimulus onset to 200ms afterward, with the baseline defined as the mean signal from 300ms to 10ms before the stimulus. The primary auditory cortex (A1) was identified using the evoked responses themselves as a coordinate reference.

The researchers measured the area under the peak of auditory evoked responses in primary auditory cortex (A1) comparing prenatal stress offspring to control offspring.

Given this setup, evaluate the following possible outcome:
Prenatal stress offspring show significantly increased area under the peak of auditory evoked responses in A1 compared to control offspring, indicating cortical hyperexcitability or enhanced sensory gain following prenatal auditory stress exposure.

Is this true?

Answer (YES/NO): NO